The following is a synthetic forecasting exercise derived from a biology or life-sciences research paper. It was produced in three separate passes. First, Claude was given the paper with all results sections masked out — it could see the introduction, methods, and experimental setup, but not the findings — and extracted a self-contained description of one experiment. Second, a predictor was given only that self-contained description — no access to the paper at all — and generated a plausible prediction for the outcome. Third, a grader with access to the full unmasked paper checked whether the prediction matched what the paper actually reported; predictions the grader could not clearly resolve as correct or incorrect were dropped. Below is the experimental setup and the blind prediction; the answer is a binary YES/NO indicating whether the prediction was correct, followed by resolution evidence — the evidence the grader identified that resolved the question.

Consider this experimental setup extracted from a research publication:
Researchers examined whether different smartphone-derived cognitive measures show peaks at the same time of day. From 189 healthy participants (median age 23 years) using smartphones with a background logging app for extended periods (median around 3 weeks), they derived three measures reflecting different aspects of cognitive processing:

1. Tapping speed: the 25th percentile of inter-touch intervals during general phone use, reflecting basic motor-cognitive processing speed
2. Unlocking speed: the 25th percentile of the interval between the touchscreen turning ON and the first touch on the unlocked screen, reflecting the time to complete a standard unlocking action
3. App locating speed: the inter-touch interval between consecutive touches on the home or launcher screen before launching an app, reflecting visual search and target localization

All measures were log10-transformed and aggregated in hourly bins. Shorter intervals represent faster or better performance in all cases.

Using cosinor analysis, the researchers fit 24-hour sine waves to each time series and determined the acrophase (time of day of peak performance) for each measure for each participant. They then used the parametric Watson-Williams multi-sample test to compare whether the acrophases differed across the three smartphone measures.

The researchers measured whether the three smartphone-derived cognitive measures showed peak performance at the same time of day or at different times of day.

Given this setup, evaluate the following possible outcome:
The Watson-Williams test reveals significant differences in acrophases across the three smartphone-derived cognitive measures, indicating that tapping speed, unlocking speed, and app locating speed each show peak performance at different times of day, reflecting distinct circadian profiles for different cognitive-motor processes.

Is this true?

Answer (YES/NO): NO